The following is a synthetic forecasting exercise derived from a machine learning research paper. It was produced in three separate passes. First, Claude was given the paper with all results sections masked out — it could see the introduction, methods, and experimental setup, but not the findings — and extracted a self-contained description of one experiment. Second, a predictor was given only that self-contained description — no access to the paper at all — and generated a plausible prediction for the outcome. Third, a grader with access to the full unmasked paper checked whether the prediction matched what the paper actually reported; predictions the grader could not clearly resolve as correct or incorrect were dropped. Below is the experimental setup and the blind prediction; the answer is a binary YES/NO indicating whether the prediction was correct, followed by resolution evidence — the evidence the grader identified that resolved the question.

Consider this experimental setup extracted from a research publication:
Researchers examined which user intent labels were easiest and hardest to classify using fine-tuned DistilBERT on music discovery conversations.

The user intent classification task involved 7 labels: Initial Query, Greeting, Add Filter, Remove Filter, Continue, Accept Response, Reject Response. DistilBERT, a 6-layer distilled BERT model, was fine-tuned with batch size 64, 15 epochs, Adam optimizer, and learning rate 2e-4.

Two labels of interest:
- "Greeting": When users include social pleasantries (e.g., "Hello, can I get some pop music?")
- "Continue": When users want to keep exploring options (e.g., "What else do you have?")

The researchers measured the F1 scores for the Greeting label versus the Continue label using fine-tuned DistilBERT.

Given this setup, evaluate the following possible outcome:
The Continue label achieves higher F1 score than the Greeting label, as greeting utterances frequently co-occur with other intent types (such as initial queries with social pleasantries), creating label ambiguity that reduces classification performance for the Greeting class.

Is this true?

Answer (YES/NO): NO